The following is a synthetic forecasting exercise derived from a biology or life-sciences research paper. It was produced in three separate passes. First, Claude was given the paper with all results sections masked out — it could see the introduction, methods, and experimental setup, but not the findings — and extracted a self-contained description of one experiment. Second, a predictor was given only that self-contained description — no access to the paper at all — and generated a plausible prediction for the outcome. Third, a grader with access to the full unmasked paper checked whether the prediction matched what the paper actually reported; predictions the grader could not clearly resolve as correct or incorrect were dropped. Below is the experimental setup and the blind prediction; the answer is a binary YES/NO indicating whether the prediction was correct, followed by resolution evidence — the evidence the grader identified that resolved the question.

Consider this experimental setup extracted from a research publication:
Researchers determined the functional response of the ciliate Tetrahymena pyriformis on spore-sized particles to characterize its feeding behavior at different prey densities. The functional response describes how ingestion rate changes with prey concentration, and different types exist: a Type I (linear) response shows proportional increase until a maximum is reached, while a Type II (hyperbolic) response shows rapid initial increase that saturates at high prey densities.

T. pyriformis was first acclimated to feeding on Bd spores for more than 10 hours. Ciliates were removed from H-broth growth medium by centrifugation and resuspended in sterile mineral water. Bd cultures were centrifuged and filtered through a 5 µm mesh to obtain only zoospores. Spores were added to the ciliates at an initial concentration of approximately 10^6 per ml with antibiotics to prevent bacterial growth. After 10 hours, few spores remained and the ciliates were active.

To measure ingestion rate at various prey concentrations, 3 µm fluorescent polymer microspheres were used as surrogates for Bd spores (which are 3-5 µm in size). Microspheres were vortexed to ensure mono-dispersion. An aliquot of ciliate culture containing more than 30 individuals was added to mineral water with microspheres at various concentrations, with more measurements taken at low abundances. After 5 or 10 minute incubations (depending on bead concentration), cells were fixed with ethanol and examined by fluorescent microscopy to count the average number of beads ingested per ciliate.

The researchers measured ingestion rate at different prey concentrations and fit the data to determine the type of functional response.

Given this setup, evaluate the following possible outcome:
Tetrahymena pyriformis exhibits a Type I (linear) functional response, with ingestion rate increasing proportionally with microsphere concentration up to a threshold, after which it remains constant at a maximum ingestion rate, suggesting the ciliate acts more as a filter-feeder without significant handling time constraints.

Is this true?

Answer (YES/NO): NO